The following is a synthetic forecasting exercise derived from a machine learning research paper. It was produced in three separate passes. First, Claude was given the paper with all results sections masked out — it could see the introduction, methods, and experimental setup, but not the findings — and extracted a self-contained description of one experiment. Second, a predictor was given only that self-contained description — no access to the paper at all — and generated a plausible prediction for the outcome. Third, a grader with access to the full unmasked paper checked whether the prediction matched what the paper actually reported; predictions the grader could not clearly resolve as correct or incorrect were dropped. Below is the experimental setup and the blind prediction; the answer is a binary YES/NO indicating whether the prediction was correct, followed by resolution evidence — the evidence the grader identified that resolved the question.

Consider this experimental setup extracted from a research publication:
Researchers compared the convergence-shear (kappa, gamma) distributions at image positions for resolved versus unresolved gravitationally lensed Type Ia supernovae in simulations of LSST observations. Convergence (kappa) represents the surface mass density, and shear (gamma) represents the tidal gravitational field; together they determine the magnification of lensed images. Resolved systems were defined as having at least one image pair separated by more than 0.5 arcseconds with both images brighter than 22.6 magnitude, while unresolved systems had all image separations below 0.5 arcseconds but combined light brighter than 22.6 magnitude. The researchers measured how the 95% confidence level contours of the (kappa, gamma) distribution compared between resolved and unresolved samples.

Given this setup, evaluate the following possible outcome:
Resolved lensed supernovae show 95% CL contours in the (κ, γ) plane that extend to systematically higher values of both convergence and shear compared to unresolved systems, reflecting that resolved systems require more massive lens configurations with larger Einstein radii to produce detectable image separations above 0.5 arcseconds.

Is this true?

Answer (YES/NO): NO